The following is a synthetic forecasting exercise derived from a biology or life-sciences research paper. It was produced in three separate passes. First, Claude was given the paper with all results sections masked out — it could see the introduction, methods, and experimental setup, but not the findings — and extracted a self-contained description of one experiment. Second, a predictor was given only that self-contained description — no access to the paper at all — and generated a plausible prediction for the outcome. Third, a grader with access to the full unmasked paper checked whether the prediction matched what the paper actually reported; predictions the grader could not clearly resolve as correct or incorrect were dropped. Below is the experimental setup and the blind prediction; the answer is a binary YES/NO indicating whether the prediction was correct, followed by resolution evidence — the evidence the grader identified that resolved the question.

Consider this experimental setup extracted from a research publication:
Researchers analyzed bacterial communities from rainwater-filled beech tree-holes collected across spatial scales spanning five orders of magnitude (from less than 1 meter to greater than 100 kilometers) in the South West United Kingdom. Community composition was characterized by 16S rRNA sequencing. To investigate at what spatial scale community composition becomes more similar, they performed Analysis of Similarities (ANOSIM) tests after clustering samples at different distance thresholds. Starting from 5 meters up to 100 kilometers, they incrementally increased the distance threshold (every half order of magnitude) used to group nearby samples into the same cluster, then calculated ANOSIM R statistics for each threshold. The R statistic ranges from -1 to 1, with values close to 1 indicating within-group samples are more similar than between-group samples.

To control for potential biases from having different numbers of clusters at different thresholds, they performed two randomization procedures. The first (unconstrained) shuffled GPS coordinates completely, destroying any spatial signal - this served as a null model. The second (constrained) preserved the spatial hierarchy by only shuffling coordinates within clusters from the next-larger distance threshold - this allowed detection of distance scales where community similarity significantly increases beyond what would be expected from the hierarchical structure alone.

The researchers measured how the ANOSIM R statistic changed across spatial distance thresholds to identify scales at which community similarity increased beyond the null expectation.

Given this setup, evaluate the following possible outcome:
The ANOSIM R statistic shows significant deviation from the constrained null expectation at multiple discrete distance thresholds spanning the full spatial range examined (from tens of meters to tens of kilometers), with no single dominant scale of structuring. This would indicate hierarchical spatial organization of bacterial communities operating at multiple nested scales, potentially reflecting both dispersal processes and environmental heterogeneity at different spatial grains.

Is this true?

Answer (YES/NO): NO